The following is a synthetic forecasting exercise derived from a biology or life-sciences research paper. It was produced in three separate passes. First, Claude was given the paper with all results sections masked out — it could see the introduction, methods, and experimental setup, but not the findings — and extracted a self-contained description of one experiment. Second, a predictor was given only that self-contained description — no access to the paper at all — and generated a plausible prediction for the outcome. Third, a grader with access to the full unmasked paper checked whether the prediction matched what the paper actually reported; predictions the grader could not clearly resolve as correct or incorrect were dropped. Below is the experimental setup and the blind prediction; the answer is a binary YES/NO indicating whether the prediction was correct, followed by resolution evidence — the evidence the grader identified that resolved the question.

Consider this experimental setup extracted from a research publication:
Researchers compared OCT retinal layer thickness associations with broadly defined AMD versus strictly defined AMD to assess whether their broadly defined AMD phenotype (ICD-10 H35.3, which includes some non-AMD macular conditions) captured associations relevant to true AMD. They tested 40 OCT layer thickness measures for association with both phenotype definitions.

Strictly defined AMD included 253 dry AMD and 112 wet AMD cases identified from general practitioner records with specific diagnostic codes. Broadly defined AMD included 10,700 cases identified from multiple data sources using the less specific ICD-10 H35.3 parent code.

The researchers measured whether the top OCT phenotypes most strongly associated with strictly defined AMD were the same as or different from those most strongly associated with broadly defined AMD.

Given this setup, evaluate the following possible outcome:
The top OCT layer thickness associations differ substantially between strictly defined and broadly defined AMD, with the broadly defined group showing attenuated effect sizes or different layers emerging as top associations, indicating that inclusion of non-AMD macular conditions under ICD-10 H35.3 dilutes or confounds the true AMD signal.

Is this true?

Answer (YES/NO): NO